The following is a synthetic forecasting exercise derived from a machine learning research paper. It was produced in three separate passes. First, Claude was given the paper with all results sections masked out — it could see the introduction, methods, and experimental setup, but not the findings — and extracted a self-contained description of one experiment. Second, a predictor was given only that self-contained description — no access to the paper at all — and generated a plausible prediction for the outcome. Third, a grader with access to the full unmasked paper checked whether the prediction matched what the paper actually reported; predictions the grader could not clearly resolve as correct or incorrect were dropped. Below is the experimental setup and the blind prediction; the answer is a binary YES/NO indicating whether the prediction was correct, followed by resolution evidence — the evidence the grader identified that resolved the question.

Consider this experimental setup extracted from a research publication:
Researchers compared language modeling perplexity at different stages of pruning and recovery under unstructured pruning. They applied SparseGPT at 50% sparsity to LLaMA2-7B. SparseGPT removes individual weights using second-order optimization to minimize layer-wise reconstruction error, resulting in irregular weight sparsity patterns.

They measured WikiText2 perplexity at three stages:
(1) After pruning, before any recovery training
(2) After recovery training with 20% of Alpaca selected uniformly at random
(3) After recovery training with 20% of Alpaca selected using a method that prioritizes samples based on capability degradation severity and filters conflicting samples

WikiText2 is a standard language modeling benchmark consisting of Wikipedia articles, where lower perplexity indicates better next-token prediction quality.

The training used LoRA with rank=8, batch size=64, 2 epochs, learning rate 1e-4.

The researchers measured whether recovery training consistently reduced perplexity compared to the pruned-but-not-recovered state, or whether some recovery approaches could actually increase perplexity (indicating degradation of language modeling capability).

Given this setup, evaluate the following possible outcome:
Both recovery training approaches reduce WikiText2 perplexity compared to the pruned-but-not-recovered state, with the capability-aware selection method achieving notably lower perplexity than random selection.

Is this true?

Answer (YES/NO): NO